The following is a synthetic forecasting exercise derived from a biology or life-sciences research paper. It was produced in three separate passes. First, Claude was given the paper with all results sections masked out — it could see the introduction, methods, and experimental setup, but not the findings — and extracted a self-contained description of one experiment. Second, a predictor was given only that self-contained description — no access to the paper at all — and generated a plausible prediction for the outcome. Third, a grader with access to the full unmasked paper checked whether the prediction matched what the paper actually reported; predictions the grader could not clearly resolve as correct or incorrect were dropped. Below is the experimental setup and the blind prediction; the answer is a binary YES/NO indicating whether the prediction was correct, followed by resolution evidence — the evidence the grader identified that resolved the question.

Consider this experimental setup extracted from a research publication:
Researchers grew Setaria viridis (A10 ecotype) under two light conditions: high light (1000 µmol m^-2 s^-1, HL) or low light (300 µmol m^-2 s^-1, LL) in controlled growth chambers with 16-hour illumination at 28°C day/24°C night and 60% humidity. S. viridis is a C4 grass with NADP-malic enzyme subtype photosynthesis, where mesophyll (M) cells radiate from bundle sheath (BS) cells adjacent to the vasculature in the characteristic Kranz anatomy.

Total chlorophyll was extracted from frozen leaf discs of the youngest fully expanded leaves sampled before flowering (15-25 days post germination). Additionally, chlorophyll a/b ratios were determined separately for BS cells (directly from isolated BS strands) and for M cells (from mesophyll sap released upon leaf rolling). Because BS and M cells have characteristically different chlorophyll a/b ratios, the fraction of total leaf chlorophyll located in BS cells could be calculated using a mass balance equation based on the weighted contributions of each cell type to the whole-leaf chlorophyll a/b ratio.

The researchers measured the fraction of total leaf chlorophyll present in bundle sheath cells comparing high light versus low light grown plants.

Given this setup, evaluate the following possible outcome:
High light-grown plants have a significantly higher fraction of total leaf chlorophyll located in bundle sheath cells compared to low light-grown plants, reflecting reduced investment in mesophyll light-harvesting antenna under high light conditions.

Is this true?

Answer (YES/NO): NO